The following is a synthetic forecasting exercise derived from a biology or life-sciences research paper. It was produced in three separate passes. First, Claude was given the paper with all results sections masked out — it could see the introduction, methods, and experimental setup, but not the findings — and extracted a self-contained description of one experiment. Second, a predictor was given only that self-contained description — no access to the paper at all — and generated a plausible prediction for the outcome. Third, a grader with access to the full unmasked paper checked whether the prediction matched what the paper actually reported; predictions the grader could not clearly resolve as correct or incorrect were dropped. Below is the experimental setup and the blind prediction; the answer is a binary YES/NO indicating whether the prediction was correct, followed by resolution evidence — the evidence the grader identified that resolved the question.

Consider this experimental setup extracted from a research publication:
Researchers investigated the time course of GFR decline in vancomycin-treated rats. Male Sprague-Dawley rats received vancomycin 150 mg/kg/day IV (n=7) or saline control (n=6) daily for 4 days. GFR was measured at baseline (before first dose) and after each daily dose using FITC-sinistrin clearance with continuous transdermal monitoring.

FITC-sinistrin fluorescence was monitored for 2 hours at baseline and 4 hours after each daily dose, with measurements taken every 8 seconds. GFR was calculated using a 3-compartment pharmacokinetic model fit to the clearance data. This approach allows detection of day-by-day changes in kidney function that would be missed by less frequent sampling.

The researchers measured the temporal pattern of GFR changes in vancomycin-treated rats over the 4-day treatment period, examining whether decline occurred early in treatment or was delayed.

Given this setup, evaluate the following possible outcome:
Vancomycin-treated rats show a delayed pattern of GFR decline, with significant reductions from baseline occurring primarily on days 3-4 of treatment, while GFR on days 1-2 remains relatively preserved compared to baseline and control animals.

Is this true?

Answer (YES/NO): NO